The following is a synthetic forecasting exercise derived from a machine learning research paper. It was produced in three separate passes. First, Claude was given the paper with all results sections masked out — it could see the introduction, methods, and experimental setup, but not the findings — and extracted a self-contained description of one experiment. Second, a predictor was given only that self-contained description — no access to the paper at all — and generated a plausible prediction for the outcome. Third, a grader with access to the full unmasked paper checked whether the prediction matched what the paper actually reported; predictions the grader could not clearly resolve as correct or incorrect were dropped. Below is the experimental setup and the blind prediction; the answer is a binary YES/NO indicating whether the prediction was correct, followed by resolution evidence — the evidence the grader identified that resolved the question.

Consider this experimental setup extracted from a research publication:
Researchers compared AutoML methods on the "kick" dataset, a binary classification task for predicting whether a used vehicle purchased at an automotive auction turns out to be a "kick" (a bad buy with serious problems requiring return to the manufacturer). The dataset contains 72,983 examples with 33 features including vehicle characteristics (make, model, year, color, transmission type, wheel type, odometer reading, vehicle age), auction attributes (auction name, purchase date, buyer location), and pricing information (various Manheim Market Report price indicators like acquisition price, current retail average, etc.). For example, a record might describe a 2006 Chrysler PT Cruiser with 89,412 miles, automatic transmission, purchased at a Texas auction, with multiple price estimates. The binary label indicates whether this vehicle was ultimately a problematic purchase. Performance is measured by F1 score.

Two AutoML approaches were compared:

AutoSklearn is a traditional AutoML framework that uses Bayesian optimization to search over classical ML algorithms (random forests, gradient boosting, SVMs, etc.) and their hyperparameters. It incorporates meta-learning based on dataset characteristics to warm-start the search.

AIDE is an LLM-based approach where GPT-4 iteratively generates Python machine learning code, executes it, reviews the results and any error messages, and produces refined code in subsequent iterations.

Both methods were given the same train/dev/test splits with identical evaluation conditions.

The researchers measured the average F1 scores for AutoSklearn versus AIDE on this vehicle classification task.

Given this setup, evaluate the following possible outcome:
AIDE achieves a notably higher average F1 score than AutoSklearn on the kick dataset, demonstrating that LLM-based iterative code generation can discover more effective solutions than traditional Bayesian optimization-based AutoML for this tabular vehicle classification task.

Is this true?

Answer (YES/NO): NO